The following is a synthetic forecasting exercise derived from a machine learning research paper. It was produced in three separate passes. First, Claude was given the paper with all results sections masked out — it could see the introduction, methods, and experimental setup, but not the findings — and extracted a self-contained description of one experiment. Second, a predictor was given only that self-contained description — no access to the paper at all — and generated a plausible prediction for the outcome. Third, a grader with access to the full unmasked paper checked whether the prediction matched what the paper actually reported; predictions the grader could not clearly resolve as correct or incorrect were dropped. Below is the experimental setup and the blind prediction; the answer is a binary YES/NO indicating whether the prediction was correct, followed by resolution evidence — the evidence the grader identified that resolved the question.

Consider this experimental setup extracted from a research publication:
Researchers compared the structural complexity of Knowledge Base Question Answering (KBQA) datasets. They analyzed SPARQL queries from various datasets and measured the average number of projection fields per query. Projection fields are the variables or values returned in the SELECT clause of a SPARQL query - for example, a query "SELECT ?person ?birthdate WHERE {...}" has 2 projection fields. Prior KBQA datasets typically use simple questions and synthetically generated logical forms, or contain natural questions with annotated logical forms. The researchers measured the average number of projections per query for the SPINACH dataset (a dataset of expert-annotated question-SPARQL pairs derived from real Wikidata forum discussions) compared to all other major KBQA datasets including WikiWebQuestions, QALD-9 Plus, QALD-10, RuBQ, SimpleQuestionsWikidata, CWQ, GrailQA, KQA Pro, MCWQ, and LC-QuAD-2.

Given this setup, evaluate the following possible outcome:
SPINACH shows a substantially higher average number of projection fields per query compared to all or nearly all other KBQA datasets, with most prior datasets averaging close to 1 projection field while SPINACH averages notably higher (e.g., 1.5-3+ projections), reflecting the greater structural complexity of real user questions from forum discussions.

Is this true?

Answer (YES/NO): YES